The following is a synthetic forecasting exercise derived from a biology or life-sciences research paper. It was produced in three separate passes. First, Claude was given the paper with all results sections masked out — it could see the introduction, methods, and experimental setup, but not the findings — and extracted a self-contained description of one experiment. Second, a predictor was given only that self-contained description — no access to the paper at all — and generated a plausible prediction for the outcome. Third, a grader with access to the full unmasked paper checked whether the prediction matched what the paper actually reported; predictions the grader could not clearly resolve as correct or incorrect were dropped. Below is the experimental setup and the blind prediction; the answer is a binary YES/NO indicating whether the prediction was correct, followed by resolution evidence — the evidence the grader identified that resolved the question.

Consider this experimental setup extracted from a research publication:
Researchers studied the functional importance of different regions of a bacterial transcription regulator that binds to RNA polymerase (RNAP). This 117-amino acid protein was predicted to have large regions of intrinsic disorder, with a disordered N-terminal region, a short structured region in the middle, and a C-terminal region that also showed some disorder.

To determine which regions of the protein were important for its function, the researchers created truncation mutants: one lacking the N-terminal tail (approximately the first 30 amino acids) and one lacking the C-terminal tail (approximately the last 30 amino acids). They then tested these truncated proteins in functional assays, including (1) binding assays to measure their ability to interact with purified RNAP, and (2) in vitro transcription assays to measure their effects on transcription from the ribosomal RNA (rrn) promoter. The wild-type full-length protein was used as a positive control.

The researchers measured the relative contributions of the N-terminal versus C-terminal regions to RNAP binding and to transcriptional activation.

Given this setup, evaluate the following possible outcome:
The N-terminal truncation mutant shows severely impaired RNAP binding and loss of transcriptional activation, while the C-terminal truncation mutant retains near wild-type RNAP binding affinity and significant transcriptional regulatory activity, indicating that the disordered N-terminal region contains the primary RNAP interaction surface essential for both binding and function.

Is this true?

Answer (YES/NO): NO